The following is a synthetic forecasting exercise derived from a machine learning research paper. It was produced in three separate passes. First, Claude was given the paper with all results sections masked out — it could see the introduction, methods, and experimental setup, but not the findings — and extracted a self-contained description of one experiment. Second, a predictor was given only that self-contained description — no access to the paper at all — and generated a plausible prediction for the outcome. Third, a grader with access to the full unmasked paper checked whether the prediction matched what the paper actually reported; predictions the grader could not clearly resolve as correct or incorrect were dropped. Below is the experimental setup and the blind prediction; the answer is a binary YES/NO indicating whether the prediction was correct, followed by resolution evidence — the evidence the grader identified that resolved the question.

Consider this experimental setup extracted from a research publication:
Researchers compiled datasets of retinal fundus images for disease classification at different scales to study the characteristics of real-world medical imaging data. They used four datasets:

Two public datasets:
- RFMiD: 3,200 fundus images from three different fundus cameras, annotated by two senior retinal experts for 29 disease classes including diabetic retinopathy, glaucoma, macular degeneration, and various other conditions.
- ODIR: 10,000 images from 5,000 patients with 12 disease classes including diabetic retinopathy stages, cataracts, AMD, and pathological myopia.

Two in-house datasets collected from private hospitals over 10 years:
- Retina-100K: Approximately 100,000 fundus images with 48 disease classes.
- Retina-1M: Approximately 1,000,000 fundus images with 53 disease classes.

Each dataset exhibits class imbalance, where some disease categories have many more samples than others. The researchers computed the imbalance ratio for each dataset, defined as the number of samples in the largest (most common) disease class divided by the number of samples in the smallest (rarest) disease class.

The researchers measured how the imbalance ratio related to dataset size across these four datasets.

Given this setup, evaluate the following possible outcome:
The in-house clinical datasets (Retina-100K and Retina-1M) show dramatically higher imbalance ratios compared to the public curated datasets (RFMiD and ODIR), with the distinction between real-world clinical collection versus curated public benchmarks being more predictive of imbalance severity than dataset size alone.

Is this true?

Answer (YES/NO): NO